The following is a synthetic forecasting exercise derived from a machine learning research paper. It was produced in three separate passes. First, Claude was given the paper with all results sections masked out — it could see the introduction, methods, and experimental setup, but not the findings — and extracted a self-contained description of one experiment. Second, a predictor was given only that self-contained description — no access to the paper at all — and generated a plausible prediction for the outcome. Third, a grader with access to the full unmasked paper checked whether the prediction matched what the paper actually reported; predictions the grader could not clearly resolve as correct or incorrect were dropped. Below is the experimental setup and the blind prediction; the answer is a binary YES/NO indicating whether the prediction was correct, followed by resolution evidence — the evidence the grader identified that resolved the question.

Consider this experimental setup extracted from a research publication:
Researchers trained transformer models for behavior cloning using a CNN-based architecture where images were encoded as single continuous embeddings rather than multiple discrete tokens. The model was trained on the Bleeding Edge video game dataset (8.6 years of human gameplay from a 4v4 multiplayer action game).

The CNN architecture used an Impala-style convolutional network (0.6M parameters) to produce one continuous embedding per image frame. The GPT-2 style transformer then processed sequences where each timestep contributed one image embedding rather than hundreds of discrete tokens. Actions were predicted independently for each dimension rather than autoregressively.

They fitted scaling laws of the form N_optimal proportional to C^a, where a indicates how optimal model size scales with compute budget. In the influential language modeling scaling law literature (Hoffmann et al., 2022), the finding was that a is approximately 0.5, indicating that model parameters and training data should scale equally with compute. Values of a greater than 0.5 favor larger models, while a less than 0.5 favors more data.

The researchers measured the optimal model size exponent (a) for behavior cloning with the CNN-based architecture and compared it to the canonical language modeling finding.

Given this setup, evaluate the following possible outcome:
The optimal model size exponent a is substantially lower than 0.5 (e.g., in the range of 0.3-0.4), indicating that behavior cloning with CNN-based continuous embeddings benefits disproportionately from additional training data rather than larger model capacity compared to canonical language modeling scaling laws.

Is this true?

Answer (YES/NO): NO